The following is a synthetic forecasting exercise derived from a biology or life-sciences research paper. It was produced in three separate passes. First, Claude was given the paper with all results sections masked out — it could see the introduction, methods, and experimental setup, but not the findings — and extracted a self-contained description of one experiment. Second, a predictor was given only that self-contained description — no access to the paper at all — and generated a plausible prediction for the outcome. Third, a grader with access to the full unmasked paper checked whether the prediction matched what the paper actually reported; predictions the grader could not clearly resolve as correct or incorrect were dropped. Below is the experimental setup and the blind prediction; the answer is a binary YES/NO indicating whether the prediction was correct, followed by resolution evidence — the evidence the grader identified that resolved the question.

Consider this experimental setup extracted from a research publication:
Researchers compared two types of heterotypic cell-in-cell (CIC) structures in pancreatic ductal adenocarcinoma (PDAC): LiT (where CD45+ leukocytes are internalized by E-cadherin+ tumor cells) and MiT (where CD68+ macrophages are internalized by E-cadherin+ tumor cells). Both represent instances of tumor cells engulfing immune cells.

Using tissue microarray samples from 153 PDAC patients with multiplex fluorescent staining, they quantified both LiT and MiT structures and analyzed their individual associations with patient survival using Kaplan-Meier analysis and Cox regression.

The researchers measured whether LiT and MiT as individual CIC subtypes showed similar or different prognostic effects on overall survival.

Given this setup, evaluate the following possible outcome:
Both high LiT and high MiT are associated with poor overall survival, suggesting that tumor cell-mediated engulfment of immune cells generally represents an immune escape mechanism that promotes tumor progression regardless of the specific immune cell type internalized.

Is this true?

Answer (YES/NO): YES